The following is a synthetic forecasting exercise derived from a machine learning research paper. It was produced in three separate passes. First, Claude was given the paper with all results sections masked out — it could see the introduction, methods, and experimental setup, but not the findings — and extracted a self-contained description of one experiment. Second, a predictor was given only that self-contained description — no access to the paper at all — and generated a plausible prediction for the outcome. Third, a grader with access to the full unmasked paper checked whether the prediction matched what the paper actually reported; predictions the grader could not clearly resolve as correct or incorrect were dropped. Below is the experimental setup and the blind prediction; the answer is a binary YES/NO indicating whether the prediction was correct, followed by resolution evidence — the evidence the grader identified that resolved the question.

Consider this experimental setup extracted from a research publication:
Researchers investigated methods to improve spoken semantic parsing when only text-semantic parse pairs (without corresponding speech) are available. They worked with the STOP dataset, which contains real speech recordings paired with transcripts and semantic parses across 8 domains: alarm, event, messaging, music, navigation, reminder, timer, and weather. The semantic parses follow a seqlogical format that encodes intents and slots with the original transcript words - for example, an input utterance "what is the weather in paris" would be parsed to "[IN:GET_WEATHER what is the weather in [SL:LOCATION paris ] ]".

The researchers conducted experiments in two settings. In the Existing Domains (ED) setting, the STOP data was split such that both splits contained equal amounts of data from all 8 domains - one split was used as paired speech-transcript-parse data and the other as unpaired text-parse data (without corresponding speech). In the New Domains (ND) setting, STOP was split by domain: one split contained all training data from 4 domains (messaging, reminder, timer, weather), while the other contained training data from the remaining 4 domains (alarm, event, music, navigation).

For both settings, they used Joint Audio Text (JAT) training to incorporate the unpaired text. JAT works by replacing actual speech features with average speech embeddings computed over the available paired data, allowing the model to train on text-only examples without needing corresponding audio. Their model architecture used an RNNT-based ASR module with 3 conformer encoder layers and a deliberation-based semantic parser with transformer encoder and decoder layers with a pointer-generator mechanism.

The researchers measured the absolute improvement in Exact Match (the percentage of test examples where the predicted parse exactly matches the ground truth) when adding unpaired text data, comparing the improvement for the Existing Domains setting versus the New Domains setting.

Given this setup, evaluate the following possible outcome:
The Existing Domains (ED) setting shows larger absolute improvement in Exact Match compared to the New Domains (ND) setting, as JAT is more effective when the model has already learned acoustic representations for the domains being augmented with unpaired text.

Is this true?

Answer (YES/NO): NO